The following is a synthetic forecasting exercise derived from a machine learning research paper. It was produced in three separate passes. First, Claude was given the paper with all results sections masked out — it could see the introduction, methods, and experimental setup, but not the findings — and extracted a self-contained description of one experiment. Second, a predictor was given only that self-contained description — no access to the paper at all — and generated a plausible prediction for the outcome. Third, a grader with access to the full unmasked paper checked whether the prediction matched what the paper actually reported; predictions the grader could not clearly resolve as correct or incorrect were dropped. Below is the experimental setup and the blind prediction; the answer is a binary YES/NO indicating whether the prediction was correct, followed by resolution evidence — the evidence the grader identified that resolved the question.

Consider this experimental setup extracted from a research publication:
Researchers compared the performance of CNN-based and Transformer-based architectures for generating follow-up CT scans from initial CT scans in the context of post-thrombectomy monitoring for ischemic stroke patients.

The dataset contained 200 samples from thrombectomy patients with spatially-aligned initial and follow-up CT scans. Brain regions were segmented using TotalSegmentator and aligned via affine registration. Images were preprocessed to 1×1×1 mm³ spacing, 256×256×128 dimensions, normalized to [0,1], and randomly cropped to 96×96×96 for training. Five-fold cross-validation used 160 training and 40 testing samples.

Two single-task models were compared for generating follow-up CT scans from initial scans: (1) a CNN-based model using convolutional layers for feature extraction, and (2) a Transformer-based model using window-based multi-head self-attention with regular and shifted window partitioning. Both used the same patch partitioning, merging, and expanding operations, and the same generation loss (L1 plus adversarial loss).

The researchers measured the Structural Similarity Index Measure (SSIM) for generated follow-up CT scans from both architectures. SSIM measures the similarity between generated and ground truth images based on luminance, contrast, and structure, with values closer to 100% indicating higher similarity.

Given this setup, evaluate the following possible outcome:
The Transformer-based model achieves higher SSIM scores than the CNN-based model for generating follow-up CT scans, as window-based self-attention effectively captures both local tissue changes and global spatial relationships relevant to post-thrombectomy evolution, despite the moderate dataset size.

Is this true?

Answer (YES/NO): YES